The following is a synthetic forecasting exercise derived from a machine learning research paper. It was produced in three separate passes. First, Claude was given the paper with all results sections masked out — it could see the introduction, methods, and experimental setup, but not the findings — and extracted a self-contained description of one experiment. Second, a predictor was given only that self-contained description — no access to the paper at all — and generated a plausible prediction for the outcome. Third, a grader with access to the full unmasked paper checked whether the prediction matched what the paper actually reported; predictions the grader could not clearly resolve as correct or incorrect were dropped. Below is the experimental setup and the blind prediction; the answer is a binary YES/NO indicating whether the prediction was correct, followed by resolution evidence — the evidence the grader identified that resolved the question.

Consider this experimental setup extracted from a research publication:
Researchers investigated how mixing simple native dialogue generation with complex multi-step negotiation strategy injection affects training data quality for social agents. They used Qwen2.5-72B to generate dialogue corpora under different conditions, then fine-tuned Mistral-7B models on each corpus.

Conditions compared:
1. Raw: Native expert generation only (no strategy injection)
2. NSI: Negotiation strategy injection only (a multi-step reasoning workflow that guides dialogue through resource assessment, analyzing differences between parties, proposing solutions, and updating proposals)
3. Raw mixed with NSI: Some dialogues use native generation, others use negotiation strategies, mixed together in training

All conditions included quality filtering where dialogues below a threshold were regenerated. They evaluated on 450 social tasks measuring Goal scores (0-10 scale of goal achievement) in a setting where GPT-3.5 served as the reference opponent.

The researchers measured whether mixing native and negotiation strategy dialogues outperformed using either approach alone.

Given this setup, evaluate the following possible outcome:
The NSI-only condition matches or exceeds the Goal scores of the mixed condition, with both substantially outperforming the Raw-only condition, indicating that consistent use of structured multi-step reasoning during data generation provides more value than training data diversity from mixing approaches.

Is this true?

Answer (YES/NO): NO